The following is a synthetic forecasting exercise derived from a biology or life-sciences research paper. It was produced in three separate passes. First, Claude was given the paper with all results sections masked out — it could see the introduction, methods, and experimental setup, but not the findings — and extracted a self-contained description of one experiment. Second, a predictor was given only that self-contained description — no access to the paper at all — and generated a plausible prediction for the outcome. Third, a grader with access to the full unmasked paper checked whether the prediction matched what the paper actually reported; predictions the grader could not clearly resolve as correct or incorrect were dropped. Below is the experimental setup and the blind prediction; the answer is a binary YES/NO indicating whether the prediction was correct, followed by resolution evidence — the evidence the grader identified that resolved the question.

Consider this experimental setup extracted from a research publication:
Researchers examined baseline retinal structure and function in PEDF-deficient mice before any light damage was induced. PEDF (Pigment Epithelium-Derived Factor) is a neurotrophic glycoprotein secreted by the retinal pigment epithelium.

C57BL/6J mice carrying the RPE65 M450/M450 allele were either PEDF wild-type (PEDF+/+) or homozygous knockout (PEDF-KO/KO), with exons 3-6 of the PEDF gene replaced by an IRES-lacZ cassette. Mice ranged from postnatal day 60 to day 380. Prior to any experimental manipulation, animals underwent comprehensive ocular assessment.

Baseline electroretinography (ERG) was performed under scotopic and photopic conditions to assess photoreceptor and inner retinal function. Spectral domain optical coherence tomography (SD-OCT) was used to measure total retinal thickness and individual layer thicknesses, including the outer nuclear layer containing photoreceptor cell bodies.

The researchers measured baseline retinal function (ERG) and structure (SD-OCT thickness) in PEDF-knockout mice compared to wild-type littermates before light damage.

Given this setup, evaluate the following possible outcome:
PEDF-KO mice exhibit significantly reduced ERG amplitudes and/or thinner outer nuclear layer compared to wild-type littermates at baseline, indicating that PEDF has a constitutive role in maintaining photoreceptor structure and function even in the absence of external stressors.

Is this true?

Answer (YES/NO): NO